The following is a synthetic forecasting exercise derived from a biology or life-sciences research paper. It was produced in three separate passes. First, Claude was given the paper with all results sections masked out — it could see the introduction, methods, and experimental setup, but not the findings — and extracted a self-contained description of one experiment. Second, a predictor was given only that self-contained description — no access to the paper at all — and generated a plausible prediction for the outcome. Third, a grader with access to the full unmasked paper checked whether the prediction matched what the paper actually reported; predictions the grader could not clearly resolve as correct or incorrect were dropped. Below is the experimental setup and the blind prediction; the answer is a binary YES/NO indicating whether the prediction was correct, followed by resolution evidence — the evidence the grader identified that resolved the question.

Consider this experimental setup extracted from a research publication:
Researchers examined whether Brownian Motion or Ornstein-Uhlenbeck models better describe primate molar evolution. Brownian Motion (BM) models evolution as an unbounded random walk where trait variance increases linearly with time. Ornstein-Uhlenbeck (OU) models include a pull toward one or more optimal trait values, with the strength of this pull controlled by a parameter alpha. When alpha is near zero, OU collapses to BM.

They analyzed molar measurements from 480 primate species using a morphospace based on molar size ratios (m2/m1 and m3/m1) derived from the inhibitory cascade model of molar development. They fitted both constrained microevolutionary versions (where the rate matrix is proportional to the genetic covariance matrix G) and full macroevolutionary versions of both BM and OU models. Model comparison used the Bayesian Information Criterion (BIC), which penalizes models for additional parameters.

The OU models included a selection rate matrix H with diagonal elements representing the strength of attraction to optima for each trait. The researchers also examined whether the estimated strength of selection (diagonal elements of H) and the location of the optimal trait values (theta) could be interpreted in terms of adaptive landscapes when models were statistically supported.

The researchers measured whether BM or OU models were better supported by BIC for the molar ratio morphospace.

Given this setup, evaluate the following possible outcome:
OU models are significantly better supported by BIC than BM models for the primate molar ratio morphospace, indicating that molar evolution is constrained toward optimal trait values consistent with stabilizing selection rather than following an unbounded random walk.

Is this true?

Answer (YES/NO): YES